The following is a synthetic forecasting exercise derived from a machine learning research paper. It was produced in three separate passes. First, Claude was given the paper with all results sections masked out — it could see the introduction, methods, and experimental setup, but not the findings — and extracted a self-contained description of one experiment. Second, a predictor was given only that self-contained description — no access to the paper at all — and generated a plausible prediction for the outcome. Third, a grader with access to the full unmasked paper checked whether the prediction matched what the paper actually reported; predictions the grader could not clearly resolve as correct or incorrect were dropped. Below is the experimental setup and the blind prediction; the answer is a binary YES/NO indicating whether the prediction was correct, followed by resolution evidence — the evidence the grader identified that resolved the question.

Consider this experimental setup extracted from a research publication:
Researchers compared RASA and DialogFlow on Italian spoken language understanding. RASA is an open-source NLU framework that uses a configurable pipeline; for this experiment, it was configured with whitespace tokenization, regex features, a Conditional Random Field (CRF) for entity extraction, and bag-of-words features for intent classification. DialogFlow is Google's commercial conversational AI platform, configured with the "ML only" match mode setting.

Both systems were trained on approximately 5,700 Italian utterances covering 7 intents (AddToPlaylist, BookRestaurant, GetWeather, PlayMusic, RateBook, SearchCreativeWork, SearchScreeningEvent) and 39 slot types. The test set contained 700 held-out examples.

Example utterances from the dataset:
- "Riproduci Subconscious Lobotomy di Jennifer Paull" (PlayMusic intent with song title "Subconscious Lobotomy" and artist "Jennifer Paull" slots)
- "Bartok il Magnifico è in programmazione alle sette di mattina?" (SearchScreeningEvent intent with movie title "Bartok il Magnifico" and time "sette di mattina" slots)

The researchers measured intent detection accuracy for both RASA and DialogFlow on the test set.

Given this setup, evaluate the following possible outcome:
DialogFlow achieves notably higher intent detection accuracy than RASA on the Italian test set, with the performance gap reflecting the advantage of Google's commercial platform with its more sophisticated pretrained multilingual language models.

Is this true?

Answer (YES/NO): NO